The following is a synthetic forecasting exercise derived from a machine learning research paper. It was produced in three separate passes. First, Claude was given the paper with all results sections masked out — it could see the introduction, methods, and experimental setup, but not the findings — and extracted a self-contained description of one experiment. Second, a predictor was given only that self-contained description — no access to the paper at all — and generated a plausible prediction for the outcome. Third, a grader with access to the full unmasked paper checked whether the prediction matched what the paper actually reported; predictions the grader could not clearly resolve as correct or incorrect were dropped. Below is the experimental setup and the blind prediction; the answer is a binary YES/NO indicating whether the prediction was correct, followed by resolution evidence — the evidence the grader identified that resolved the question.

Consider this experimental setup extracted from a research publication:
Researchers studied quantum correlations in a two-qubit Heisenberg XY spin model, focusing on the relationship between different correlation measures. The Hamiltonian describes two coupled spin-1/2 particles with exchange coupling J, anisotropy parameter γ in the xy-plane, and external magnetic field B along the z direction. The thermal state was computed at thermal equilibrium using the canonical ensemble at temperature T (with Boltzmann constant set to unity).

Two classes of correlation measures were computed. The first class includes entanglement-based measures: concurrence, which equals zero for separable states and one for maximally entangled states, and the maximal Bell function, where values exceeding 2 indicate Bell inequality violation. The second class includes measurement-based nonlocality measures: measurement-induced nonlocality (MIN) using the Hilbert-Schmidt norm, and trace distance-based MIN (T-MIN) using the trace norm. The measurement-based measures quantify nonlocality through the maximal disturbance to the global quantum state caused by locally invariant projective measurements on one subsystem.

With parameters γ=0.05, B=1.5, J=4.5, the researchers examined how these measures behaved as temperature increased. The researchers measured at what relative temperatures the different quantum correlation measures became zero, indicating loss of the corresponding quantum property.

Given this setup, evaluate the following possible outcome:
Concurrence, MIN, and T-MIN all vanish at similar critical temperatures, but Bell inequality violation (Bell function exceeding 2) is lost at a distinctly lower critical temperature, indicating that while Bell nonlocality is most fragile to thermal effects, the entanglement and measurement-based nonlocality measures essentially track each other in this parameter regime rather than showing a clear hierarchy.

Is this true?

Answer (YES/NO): NO